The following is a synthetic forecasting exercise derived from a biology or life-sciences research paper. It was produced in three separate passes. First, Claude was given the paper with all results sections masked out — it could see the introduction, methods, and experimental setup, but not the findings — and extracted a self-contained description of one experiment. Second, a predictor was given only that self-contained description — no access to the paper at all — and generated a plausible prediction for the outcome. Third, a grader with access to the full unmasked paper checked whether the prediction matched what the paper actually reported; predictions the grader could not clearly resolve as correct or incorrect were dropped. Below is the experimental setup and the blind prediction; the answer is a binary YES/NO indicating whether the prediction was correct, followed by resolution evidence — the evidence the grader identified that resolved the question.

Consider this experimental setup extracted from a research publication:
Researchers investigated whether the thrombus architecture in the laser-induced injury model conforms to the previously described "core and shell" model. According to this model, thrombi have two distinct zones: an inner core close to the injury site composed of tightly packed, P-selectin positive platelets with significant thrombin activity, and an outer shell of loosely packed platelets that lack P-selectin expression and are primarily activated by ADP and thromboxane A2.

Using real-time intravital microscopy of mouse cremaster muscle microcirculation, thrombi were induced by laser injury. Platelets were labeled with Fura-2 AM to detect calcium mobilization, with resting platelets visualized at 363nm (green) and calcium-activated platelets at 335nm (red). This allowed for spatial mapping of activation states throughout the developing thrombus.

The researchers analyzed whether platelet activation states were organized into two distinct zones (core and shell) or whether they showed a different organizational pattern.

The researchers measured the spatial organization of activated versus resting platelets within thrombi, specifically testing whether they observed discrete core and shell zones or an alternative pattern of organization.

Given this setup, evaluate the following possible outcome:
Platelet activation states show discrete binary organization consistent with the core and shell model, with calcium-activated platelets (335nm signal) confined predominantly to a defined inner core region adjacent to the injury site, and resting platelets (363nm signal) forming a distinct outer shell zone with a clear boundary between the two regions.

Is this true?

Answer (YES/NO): NO